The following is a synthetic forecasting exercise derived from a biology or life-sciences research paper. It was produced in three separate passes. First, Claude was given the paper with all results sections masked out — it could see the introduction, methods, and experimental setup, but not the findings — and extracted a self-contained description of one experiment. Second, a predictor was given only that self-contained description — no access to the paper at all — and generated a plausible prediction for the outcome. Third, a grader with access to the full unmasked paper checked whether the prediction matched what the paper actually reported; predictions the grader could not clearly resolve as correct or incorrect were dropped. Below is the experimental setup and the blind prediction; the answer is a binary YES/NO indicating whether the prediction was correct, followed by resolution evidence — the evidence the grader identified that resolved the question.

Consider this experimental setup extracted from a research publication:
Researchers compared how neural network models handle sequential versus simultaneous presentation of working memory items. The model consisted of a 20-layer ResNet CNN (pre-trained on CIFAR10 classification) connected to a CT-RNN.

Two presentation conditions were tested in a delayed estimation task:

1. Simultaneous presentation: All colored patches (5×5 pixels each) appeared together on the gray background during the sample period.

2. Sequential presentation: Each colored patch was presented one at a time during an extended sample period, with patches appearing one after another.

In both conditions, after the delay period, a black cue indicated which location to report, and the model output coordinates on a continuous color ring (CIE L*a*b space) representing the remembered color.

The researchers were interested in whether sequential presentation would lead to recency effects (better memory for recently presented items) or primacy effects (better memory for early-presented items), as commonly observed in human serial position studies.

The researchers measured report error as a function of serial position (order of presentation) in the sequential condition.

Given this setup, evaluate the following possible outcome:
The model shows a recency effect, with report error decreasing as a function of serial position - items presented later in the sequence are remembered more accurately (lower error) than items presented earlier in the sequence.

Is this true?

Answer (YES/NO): NO